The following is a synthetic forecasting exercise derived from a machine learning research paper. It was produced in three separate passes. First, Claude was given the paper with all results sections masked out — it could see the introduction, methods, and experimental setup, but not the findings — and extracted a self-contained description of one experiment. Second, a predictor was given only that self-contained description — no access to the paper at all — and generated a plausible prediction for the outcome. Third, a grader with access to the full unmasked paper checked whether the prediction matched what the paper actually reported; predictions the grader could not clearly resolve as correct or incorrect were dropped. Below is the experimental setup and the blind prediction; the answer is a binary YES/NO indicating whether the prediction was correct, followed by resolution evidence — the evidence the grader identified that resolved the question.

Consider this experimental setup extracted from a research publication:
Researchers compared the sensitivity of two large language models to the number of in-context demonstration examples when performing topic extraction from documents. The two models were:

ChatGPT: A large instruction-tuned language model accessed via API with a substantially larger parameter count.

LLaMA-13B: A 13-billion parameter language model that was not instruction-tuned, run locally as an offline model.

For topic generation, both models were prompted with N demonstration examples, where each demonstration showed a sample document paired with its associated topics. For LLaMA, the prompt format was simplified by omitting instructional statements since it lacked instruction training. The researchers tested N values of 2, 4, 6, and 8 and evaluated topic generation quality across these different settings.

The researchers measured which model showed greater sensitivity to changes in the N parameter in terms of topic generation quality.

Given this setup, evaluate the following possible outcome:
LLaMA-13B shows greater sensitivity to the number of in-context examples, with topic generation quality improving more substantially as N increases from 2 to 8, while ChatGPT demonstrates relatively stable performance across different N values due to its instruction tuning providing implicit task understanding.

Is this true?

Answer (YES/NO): NO